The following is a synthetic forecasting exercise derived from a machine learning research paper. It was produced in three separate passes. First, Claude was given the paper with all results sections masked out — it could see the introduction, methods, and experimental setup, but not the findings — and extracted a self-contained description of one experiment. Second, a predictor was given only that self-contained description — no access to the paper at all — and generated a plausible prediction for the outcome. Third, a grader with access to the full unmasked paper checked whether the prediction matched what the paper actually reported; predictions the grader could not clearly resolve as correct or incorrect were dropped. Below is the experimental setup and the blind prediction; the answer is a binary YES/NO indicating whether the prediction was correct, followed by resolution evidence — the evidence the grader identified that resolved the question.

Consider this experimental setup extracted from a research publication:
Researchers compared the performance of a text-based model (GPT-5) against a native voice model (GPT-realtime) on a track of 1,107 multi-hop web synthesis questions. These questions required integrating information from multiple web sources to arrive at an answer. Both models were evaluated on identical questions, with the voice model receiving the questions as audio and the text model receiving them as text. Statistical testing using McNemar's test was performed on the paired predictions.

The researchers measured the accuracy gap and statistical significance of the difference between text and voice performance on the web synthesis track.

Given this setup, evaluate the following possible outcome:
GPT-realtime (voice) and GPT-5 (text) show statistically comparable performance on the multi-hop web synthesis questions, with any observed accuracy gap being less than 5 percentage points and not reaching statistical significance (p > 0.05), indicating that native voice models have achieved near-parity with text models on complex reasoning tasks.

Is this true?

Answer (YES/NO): NO